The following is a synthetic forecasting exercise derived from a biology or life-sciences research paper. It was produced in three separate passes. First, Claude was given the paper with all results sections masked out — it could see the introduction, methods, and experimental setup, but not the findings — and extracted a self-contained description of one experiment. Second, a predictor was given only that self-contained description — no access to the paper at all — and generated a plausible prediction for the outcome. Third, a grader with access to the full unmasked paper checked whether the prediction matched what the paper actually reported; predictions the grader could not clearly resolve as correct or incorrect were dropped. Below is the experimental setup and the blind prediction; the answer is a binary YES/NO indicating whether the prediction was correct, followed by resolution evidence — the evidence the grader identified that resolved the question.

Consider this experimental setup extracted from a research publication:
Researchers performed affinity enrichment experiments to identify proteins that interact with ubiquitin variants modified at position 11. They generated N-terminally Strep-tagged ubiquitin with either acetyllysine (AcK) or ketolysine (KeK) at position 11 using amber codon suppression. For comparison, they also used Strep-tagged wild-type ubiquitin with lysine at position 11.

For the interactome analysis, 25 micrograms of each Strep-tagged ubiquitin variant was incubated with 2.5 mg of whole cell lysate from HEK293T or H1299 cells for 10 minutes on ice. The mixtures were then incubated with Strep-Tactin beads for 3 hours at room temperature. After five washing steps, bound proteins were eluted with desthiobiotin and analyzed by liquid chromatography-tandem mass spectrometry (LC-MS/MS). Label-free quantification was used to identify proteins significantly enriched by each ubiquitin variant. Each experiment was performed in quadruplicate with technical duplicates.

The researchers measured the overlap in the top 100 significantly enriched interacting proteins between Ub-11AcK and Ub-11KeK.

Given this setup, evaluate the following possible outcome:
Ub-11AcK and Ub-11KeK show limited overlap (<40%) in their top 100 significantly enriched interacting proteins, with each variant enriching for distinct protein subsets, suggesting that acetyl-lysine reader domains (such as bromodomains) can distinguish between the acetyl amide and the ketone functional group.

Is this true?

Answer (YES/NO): NO